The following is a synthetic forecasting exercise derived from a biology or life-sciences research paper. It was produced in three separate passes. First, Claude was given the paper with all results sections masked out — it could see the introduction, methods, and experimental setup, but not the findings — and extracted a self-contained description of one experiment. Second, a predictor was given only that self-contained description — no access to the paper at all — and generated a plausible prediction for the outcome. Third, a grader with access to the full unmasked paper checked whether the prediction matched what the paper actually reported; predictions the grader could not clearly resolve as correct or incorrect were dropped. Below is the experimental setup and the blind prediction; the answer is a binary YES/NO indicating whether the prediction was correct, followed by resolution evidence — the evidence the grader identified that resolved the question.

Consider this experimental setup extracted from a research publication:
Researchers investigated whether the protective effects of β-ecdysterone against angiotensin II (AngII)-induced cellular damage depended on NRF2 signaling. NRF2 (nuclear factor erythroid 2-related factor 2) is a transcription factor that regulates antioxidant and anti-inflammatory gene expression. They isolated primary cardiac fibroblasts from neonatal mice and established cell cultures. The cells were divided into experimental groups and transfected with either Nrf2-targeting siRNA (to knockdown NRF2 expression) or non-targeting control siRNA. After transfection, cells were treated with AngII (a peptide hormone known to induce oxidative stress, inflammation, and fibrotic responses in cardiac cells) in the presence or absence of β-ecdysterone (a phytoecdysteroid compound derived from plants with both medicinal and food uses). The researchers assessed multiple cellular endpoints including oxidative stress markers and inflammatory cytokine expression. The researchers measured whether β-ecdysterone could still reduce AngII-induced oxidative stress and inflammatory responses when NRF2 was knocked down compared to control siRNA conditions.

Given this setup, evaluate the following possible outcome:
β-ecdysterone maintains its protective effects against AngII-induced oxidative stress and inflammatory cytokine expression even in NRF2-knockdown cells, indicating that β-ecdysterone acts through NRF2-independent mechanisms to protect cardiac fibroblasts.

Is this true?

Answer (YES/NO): NO